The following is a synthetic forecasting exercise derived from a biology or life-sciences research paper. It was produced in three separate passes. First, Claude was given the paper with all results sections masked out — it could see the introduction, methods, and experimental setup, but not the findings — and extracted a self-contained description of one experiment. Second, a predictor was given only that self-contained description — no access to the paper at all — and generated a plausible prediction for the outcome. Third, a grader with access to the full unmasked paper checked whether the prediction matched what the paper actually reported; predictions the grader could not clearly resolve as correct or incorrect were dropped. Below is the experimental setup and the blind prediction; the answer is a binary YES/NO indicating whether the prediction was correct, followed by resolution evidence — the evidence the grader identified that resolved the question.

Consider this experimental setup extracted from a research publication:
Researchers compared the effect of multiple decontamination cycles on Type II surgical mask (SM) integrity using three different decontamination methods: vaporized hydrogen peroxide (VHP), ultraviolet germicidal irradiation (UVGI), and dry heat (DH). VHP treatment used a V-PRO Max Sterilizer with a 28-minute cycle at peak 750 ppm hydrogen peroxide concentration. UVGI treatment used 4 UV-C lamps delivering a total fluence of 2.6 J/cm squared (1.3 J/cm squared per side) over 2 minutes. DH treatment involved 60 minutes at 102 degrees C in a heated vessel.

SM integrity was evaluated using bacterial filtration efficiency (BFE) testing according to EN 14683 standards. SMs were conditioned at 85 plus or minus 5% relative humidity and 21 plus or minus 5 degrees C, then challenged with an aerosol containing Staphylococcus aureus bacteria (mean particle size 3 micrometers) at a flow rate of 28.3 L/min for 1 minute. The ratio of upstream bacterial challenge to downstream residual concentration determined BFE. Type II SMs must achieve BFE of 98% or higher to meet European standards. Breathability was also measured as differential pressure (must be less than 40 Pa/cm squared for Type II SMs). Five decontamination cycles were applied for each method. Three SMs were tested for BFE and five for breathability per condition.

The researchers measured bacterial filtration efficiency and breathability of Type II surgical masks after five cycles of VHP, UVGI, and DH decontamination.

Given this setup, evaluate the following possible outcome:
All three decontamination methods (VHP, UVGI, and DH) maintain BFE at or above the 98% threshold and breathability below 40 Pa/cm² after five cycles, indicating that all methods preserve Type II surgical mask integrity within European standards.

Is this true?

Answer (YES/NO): NO